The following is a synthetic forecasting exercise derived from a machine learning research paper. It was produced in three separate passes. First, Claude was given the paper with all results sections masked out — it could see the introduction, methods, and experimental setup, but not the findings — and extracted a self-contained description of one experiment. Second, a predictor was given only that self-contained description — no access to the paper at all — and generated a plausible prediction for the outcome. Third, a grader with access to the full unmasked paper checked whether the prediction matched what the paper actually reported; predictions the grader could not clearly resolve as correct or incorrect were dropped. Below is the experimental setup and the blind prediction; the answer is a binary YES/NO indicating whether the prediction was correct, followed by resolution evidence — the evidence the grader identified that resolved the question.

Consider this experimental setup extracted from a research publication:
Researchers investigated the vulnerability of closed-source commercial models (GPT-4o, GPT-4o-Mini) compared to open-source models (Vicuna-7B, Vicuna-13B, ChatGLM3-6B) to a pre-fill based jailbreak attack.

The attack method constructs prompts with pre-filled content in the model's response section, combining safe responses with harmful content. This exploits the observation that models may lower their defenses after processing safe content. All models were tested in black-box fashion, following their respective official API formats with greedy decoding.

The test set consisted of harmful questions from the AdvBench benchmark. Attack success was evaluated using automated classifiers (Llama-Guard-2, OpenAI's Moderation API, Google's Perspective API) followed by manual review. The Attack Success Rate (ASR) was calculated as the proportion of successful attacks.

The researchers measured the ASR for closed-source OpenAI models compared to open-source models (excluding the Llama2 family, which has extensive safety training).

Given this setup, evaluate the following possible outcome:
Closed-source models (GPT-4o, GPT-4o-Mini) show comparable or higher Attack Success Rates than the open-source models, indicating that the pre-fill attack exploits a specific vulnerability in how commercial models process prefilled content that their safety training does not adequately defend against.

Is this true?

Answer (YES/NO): NO